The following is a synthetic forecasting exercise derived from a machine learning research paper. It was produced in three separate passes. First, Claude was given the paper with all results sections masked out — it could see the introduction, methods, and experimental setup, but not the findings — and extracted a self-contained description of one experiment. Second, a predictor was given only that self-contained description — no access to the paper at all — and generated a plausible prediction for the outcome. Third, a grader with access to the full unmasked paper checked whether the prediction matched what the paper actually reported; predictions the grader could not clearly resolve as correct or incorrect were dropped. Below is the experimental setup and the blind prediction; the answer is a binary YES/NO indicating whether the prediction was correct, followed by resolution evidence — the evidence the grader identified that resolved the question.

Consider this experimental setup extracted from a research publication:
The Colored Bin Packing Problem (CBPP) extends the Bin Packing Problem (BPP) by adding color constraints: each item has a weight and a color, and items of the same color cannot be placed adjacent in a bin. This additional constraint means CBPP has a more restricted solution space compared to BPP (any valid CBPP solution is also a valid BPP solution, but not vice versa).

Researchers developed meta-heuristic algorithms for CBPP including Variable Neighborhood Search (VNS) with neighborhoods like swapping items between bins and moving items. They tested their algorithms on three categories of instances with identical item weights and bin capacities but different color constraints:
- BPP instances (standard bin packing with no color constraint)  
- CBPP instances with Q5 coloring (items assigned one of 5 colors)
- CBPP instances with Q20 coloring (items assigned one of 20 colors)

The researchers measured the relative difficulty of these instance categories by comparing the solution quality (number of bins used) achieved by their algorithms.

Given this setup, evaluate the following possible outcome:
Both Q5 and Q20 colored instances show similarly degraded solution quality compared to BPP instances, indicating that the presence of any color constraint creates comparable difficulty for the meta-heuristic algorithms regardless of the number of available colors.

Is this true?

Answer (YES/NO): NO